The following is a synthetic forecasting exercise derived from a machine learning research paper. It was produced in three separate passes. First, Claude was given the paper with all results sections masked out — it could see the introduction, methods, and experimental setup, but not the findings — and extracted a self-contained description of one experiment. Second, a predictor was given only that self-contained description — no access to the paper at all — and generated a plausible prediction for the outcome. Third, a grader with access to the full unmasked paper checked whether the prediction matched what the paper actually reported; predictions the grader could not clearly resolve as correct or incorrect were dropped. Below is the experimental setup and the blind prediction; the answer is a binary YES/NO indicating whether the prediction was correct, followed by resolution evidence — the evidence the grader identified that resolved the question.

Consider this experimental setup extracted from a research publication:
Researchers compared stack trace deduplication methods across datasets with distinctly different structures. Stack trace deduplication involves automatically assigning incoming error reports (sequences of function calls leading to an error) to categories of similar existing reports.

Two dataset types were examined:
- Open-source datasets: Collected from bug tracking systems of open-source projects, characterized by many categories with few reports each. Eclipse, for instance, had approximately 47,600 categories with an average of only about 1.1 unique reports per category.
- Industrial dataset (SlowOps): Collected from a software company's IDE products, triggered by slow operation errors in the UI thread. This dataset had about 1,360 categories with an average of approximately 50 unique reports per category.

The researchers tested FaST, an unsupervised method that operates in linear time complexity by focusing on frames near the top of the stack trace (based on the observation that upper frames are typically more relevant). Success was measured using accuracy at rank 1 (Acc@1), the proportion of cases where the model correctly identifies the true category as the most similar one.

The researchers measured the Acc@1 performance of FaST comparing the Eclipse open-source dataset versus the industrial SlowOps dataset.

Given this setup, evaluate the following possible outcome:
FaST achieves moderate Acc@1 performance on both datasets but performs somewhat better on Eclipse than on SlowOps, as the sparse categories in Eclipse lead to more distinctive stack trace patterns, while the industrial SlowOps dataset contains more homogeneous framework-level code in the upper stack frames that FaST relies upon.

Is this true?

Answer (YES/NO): NO